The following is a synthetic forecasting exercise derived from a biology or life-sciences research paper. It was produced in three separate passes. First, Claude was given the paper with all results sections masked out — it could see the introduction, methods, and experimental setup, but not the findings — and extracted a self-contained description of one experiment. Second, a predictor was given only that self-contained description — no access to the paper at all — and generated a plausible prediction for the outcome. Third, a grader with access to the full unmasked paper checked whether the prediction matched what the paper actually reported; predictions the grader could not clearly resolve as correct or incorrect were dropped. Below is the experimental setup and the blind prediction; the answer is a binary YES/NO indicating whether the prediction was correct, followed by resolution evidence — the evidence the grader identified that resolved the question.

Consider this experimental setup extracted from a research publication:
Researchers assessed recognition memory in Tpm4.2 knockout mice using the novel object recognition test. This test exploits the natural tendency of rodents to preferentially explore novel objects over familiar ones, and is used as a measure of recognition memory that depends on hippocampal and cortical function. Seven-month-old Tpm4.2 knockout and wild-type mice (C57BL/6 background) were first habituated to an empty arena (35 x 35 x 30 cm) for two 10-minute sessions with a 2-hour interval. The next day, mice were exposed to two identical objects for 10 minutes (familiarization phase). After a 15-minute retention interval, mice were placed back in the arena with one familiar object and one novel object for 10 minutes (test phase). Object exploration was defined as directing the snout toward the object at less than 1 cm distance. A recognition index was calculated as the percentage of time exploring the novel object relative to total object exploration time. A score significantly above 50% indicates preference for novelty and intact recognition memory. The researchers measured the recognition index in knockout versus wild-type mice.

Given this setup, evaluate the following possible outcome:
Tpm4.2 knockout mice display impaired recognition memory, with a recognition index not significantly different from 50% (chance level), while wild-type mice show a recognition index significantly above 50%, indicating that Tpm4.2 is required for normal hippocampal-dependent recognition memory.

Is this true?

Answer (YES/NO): NO